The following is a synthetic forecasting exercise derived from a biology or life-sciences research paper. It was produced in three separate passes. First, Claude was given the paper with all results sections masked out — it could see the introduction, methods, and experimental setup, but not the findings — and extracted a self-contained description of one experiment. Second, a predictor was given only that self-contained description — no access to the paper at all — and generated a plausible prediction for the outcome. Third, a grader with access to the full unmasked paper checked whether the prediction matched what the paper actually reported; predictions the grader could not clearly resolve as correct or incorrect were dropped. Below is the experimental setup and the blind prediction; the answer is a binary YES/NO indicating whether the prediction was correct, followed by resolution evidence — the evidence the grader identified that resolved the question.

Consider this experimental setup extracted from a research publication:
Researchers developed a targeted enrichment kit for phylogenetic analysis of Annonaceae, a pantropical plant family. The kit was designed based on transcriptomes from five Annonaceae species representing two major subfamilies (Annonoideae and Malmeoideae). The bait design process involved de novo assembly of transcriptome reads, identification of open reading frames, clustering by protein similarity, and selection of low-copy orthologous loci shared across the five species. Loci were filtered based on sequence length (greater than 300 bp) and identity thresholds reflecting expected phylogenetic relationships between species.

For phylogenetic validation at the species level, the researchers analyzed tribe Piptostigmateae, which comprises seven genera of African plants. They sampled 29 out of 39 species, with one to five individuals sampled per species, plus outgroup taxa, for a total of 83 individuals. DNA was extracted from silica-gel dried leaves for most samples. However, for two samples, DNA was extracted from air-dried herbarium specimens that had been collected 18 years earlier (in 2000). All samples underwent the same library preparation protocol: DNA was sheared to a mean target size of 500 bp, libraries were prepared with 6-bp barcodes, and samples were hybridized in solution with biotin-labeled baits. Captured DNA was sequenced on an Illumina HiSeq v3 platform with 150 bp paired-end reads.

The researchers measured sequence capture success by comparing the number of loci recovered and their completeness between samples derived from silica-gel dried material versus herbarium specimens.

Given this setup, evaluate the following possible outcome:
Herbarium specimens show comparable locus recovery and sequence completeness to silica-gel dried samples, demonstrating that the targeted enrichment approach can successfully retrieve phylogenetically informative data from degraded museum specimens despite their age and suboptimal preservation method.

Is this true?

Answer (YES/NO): YES